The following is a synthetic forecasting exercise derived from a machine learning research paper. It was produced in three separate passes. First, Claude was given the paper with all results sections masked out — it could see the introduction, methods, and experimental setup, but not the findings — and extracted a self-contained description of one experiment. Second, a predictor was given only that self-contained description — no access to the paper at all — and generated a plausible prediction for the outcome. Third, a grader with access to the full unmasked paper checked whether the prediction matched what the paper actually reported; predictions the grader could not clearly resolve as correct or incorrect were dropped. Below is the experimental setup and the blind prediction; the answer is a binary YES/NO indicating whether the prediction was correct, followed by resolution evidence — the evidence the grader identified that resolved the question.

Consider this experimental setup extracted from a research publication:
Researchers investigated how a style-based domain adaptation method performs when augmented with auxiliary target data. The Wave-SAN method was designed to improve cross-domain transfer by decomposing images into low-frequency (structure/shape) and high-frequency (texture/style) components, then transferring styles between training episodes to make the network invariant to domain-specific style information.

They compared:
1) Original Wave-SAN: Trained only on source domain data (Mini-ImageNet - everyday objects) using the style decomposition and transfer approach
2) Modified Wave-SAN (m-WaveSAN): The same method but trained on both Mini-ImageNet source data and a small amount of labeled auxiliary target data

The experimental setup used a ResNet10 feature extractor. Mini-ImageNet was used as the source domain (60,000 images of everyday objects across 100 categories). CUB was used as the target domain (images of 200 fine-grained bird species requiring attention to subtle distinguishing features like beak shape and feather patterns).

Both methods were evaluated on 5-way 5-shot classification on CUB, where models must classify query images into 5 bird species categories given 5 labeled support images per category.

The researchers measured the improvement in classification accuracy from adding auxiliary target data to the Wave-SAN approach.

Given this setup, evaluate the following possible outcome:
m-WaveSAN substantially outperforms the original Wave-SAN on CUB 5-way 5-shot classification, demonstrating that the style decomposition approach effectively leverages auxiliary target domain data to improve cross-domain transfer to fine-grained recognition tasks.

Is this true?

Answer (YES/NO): YES